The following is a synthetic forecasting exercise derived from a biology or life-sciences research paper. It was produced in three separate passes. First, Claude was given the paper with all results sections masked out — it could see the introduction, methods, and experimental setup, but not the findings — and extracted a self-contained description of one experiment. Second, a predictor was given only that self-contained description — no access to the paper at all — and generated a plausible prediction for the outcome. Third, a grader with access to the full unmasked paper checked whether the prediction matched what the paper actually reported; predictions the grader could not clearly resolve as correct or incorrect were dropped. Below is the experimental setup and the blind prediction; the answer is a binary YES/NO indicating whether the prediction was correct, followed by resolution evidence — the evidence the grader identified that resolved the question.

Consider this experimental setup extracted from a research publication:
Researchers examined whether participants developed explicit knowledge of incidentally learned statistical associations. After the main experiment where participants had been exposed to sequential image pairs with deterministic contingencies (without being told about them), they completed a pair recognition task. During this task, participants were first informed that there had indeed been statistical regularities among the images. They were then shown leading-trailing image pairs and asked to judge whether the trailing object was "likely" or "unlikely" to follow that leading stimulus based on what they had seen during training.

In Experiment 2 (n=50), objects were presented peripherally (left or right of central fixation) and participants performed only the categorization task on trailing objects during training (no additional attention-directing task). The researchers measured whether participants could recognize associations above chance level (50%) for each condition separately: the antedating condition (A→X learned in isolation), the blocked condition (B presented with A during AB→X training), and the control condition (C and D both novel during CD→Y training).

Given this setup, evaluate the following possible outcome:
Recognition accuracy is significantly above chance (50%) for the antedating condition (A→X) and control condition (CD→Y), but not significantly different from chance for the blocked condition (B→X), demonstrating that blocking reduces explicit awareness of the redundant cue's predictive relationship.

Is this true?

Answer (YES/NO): NO